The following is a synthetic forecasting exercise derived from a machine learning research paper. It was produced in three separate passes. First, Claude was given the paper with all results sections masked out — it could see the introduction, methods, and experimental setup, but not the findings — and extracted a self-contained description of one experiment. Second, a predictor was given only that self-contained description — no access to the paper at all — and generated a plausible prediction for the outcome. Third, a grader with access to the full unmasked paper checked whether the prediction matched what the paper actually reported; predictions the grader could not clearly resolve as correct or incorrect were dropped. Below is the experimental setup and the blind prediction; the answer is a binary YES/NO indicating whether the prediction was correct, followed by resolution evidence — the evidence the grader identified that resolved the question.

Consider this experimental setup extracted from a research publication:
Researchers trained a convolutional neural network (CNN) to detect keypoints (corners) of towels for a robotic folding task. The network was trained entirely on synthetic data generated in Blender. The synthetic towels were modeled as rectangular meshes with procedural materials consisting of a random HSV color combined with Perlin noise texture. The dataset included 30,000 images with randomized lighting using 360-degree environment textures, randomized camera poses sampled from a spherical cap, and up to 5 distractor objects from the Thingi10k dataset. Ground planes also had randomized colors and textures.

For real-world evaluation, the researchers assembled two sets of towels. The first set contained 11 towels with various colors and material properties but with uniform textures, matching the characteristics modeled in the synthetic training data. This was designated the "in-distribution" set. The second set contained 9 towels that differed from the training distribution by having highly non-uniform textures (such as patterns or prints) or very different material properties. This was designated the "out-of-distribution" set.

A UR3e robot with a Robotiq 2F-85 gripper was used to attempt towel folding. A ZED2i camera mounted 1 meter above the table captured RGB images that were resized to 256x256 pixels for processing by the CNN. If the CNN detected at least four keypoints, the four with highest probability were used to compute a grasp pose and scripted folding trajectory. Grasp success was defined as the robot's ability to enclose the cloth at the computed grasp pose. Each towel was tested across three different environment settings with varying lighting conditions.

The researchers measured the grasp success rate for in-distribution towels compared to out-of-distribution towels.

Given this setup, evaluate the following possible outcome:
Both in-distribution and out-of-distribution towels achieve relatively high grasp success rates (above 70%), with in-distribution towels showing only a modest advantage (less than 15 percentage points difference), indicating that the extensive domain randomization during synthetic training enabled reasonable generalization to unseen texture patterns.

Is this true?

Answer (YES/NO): NO